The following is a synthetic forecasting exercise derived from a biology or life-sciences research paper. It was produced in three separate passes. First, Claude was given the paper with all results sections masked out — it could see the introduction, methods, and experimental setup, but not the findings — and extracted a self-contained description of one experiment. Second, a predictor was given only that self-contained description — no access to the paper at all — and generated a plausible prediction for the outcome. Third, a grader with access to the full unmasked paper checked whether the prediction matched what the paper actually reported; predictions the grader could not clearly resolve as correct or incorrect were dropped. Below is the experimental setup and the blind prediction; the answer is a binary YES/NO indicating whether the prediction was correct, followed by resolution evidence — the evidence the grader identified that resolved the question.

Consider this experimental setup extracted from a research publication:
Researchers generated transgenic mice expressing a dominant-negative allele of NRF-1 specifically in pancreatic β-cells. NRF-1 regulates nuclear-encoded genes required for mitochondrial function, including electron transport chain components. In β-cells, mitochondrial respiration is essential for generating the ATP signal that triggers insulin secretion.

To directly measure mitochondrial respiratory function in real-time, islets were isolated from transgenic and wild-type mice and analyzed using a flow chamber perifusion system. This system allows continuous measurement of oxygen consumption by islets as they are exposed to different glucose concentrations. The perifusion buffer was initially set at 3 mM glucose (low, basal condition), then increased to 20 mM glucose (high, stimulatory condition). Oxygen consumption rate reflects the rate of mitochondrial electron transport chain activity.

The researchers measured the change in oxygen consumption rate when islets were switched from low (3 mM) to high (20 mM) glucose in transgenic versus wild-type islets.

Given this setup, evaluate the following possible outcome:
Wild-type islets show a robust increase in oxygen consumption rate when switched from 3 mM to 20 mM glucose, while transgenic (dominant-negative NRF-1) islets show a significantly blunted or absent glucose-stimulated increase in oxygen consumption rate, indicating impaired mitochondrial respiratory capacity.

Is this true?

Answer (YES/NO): YES